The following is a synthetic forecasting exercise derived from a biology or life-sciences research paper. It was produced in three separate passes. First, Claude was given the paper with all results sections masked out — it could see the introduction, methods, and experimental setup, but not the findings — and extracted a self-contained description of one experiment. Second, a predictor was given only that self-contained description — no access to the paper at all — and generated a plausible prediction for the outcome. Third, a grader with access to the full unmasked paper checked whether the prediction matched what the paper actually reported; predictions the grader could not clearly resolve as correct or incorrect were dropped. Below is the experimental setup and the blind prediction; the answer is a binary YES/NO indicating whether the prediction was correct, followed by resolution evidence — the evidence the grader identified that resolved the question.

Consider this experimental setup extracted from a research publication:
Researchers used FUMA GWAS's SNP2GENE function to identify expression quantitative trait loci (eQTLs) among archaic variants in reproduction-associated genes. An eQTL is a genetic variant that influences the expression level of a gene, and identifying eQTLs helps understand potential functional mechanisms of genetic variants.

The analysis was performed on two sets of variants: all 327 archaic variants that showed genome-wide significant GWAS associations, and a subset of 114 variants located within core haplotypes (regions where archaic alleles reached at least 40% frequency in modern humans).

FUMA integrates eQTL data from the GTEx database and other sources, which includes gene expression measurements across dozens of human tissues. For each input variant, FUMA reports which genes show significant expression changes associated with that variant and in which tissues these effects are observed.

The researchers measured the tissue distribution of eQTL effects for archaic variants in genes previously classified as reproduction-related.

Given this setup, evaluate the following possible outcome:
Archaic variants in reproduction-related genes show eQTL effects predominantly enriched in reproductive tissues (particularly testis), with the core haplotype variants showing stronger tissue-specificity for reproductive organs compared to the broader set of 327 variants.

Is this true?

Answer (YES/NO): NO